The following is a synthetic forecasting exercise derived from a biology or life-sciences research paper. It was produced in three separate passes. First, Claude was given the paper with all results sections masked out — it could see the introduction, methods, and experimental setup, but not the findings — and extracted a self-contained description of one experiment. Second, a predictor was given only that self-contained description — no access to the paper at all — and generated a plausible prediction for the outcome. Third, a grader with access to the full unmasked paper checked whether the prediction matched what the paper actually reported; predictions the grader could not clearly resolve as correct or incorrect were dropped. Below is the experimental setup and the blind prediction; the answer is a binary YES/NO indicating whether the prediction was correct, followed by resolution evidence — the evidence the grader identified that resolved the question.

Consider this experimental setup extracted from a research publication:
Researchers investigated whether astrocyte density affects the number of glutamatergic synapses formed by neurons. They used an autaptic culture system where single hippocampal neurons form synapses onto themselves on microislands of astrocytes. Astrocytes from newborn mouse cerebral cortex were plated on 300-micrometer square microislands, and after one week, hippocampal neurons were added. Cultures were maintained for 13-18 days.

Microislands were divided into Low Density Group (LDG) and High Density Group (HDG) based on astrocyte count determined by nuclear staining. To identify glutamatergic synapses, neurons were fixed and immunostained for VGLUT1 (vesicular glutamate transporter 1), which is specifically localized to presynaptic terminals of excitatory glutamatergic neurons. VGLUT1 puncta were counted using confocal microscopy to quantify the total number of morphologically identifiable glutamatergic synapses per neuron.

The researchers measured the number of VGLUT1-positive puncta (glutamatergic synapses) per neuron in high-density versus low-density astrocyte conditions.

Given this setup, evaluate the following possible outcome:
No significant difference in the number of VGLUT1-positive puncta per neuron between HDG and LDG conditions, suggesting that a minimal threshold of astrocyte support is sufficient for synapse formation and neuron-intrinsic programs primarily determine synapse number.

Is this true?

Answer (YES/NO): YES